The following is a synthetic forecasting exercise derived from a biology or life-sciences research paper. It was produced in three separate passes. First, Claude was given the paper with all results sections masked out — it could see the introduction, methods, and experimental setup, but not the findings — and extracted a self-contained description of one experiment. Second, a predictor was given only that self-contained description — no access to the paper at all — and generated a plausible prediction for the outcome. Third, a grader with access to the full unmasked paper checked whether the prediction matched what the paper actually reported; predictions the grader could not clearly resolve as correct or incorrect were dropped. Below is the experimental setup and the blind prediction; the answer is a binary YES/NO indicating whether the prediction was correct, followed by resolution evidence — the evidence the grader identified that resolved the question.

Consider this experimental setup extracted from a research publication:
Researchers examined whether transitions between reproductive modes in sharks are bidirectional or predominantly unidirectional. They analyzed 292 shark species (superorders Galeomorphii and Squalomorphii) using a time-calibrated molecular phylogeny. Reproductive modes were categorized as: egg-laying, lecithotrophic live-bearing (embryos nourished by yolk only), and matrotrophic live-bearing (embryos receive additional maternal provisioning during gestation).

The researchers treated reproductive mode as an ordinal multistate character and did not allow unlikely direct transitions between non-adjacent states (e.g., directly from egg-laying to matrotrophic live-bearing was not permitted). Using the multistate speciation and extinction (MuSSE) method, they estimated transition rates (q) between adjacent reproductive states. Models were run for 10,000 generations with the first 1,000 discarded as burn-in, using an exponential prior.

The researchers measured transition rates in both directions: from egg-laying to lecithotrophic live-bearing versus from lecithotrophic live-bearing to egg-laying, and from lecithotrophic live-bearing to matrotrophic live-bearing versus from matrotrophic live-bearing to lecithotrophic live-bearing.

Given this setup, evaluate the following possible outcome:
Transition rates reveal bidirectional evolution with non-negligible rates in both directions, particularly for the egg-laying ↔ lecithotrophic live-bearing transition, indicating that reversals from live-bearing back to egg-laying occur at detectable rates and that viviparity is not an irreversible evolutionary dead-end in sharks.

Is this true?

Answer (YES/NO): NO